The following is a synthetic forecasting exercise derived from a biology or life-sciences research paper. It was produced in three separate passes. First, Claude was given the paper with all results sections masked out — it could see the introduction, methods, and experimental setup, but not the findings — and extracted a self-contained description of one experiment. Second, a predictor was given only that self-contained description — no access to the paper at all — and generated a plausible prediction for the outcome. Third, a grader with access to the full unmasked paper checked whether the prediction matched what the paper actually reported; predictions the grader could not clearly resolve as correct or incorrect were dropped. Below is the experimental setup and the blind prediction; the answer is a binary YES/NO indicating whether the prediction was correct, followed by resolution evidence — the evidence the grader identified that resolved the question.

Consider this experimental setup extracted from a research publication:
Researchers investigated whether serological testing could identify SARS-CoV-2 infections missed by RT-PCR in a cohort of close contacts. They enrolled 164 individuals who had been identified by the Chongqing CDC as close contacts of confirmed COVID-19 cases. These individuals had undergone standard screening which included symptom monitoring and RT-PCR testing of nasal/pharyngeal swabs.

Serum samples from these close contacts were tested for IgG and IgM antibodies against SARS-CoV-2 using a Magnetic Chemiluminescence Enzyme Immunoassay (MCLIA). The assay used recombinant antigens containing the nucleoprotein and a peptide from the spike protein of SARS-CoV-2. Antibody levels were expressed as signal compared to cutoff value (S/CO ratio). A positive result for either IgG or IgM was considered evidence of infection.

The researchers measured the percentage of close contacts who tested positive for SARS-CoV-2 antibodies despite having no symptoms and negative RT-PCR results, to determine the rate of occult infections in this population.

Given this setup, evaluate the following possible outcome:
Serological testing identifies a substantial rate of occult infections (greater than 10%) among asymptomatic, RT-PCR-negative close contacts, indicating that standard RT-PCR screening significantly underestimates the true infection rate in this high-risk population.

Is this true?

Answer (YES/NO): NO